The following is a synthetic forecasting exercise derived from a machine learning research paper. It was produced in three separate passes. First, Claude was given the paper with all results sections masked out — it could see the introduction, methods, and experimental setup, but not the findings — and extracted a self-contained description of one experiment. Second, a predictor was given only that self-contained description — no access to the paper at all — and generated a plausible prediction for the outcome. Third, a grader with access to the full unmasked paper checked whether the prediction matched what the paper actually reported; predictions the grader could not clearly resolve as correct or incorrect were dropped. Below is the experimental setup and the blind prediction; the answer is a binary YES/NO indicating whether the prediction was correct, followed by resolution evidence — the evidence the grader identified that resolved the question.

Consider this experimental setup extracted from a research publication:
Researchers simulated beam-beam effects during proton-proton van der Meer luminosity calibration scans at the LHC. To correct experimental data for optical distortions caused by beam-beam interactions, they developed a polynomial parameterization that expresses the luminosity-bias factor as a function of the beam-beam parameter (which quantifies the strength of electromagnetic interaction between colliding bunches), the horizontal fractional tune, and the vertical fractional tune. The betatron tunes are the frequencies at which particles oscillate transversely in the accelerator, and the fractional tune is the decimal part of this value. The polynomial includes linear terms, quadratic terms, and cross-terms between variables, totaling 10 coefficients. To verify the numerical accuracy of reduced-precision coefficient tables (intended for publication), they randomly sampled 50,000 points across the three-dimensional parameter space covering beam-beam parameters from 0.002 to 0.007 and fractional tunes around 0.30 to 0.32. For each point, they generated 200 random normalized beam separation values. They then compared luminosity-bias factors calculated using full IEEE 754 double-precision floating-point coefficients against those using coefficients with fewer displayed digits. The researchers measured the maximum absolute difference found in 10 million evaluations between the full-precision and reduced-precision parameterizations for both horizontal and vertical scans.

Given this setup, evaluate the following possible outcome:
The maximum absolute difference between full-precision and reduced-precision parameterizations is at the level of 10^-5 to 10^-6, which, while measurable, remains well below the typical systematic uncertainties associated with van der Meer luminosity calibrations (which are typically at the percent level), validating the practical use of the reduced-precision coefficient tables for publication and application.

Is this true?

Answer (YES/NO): YES